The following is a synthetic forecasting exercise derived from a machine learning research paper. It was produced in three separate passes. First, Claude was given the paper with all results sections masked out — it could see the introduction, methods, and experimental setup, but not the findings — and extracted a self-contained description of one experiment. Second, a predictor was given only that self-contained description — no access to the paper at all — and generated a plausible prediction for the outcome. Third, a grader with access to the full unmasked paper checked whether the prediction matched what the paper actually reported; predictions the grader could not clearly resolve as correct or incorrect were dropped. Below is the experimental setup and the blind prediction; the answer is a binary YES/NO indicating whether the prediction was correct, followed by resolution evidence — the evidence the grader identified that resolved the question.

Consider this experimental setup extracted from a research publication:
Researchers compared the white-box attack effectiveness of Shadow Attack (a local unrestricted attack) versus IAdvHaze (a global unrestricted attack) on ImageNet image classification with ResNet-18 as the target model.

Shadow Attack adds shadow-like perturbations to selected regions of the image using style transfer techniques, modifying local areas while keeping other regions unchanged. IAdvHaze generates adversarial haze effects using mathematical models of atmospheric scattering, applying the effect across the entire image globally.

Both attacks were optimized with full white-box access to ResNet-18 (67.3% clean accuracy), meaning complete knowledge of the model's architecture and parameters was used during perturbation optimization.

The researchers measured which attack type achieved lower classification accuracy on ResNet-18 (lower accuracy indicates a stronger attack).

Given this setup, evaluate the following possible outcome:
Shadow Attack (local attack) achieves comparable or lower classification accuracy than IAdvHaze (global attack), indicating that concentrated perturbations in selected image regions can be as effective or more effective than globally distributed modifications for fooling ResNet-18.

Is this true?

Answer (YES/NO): YES